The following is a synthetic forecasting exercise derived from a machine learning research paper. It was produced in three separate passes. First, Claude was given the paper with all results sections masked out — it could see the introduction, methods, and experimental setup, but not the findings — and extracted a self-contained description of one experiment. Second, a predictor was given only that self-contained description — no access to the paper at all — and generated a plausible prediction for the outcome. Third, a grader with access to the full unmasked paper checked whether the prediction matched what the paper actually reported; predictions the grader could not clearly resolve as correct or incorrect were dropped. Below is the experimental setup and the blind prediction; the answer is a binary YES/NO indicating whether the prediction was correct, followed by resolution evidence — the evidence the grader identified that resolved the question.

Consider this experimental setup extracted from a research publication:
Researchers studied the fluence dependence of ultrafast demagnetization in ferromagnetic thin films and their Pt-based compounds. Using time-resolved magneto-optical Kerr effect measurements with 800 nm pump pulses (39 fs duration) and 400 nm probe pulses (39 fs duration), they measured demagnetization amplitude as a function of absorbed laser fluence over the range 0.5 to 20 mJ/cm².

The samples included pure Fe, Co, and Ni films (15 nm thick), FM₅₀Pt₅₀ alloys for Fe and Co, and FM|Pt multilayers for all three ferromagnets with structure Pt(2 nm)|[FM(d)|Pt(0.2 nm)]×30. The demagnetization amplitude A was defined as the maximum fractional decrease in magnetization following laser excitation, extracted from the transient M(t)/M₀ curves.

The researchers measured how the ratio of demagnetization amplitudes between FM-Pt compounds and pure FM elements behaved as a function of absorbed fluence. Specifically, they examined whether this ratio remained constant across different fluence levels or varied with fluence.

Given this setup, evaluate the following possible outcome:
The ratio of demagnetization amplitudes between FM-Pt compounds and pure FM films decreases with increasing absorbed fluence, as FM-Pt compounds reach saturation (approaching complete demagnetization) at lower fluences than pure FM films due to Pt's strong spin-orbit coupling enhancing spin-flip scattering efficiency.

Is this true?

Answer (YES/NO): YES